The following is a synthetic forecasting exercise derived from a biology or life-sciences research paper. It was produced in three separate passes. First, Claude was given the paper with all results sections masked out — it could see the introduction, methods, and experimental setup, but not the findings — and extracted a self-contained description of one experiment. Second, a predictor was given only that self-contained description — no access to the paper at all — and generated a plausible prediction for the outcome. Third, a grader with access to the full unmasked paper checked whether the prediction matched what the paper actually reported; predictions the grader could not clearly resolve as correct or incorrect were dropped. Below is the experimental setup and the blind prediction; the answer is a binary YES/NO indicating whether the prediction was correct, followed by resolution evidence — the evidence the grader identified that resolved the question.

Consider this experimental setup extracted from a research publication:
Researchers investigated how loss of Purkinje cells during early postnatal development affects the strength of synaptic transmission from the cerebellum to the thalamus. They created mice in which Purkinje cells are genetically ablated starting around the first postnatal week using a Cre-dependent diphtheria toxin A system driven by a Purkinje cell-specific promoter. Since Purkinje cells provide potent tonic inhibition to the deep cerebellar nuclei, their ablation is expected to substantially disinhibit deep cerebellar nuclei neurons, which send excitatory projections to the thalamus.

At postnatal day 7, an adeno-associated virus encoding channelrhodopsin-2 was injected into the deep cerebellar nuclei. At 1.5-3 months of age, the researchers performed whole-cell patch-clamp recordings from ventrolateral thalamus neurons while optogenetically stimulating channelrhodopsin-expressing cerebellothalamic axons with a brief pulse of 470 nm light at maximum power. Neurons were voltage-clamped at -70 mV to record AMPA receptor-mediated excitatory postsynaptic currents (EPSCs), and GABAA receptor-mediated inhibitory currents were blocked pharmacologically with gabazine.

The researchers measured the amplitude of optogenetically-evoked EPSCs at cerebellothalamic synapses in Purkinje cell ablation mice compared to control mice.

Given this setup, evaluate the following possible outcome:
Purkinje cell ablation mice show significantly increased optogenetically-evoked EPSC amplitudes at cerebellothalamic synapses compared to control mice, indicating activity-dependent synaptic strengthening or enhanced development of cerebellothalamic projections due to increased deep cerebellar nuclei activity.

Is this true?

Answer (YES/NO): YES